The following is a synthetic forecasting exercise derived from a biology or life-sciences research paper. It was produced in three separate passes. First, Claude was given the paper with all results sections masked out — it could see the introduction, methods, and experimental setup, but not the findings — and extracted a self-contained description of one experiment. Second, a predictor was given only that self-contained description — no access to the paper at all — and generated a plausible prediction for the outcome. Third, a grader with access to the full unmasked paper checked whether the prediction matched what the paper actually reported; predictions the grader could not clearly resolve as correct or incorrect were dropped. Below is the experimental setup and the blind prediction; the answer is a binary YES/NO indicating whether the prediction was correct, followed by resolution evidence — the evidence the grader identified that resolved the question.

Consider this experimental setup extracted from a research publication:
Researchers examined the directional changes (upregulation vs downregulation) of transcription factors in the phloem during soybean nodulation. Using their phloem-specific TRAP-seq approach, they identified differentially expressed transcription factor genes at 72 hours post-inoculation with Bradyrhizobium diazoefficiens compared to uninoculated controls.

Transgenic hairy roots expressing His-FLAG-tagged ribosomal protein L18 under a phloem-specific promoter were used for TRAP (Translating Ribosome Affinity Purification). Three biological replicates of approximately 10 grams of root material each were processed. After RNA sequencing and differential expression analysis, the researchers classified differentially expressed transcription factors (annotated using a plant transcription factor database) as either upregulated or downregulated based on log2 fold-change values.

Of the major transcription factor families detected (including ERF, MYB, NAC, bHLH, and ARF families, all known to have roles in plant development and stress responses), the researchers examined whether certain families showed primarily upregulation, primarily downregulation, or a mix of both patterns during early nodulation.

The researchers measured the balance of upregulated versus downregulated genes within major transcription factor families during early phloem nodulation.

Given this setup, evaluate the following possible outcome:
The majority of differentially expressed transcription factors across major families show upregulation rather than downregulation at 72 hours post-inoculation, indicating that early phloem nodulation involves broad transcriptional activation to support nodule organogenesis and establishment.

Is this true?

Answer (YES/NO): YES